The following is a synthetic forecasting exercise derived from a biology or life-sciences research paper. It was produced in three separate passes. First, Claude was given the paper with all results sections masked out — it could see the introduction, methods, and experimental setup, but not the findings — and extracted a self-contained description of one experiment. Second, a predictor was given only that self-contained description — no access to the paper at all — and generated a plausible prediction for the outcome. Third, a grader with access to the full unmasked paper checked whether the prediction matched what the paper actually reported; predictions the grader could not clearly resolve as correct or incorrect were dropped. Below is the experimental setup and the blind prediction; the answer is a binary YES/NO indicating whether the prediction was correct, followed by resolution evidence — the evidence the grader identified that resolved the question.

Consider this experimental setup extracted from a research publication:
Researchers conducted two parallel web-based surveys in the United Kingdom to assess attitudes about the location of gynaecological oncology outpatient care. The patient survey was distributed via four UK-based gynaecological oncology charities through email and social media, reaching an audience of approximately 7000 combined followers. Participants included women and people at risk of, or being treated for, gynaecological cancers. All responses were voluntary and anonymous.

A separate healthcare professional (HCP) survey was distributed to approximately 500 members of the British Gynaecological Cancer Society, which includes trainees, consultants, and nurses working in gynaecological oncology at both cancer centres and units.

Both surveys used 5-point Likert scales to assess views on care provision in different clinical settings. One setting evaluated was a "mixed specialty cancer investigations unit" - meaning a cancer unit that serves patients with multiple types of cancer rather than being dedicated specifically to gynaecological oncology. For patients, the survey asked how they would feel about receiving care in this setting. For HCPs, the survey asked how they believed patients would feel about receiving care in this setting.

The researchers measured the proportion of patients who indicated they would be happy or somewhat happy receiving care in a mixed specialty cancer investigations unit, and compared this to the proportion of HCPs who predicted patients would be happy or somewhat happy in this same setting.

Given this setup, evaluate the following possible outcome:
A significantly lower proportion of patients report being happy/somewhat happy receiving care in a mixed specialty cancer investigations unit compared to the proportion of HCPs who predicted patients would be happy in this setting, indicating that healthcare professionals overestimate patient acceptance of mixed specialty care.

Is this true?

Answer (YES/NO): YES